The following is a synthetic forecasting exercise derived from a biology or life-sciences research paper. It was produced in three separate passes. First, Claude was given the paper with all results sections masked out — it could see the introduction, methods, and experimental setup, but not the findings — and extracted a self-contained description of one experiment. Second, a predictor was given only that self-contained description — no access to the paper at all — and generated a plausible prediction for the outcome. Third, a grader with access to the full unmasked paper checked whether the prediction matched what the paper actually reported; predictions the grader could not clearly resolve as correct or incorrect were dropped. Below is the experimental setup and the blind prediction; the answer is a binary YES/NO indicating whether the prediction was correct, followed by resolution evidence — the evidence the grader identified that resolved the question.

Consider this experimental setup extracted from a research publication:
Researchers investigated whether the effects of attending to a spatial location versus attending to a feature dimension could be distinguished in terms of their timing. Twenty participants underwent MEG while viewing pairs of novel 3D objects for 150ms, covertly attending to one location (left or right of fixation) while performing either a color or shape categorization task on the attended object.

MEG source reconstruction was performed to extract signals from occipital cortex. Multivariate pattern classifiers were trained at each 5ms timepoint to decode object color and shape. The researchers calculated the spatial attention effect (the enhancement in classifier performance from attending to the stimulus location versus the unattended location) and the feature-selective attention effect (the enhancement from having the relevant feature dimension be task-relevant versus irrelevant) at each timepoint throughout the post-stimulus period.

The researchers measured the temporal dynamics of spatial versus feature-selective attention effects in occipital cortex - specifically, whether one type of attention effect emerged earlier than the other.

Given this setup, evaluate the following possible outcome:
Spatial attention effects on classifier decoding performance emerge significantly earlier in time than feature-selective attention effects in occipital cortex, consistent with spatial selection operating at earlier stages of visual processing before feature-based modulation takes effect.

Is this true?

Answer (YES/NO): YES